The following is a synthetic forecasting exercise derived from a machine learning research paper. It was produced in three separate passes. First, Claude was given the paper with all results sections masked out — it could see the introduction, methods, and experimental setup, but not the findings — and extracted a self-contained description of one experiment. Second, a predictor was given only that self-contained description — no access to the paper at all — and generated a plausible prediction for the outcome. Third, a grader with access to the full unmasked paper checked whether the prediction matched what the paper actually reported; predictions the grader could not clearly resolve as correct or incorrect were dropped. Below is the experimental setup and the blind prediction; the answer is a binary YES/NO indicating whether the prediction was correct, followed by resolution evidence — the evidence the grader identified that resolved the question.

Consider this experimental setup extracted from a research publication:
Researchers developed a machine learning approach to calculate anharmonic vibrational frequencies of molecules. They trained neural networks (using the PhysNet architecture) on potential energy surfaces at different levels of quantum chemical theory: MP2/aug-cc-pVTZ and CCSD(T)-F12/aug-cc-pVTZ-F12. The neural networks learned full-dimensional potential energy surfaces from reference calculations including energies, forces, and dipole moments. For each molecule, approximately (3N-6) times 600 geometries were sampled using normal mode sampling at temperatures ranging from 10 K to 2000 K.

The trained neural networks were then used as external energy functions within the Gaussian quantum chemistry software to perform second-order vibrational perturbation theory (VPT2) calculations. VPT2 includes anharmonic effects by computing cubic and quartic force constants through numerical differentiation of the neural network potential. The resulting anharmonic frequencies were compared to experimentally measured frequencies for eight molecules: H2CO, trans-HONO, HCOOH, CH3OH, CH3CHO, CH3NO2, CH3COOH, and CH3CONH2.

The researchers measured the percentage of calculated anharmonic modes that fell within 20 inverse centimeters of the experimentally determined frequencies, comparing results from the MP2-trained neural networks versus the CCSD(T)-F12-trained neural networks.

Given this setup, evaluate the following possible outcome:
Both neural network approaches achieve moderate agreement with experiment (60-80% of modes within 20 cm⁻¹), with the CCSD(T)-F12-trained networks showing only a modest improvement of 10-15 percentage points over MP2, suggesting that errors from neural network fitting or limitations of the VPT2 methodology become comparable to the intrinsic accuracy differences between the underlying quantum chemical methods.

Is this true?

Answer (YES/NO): NO